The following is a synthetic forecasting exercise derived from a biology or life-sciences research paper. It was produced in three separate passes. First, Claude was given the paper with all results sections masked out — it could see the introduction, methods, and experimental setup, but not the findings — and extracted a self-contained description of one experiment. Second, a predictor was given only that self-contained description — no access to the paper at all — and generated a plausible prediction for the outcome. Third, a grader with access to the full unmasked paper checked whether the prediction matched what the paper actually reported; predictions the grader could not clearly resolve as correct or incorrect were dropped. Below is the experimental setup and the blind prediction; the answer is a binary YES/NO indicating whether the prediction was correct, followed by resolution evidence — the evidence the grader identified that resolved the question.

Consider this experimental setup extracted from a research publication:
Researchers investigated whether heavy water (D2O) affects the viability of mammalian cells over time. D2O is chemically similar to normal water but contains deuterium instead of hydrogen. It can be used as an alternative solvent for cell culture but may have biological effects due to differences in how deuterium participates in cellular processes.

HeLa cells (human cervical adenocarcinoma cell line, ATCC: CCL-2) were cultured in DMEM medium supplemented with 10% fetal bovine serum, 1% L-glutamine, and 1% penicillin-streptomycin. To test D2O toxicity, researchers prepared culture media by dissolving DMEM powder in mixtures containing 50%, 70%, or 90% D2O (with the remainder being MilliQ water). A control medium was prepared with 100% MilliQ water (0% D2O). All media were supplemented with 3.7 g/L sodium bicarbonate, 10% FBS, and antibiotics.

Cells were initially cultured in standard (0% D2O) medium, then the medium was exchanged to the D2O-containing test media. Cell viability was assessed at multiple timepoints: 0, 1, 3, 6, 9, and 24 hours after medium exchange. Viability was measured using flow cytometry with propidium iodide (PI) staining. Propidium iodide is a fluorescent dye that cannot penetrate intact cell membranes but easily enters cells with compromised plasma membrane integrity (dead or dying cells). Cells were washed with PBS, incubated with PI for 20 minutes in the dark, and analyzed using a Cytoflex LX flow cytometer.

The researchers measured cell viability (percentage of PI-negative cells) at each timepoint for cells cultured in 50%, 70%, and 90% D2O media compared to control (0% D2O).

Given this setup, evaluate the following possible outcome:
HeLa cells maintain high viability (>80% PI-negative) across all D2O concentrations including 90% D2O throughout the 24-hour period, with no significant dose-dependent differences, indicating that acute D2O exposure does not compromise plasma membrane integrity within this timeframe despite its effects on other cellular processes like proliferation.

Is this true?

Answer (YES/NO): NO